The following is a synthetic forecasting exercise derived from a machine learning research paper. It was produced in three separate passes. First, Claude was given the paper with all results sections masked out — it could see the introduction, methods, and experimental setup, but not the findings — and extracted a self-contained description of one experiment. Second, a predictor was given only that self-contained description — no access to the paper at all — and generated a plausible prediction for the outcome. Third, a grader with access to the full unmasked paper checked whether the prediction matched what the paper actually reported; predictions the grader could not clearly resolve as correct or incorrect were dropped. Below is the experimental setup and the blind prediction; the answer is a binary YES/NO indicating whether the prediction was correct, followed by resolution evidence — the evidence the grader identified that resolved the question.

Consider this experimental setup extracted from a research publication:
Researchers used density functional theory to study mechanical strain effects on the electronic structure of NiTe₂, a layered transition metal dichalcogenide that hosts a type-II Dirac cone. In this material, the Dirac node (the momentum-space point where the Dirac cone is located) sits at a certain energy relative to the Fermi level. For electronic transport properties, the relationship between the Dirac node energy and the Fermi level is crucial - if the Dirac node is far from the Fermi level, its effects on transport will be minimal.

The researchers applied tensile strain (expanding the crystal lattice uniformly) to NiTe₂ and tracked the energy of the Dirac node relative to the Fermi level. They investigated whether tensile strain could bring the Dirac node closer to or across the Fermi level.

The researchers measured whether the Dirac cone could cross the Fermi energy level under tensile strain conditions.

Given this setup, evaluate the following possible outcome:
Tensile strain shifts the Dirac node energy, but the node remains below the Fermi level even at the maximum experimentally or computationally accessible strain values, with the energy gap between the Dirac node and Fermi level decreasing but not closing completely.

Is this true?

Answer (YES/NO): NO